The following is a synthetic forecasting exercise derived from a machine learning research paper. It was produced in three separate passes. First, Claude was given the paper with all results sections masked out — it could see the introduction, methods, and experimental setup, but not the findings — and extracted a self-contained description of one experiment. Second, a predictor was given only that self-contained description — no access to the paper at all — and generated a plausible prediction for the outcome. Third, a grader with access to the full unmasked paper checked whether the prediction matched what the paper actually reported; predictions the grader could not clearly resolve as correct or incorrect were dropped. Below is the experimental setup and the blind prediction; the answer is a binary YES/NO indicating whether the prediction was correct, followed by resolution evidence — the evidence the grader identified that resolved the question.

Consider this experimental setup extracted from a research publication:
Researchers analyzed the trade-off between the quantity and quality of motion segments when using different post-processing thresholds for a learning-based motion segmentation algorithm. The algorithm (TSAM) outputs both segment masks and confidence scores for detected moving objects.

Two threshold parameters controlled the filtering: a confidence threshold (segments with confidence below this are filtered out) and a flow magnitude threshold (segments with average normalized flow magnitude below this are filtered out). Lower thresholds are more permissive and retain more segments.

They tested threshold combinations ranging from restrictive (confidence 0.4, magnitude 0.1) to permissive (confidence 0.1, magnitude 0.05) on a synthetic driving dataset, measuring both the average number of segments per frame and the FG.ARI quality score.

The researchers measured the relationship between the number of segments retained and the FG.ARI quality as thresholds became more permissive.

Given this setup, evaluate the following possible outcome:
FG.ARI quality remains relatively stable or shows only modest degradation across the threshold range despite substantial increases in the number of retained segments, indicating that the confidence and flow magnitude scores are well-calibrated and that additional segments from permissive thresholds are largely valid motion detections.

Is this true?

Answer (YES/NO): NO